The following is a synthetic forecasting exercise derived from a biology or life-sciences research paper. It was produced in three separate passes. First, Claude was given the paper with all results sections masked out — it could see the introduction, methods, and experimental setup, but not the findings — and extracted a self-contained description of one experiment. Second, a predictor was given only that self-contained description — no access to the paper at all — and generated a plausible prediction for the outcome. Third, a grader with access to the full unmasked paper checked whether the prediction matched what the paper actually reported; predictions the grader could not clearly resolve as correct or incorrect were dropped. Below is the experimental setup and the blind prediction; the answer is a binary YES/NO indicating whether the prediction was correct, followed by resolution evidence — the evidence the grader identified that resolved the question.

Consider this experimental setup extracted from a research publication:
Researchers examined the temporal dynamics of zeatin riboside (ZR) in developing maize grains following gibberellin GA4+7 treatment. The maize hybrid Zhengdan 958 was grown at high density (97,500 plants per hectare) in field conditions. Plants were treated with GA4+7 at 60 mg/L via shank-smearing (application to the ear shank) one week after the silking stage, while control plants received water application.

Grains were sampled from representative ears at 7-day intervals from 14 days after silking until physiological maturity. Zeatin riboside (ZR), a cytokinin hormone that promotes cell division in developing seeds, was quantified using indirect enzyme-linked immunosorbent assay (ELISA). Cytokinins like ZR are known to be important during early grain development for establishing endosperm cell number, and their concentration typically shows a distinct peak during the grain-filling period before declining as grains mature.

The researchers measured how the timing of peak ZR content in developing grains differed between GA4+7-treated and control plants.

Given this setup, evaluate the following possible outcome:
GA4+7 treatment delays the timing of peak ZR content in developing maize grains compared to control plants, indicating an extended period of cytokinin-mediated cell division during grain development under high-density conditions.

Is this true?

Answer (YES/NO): NO